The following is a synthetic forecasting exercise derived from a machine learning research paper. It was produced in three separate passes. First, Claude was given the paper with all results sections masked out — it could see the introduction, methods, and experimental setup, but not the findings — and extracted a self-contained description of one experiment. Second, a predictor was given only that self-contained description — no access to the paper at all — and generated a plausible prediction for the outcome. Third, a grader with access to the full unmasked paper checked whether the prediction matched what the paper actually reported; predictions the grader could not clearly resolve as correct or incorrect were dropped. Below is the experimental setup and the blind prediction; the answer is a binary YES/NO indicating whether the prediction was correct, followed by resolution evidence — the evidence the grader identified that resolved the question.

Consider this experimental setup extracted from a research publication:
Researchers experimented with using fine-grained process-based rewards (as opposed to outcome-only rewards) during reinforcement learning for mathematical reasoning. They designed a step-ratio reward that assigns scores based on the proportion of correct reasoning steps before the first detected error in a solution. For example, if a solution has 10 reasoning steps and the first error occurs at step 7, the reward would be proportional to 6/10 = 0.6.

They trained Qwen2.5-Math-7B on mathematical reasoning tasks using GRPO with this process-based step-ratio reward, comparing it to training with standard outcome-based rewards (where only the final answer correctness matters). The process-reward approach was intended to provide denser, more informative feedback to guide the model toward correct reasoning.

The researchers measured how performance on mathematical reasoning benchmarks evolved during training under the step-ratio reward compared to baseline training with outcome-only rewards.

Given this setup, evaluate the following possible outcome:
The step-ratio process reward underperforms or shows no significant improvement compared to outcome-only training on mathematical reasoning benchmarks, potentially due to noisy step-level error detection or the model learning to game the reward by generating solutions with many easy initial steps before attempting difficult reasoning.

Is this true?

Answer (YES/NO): NO